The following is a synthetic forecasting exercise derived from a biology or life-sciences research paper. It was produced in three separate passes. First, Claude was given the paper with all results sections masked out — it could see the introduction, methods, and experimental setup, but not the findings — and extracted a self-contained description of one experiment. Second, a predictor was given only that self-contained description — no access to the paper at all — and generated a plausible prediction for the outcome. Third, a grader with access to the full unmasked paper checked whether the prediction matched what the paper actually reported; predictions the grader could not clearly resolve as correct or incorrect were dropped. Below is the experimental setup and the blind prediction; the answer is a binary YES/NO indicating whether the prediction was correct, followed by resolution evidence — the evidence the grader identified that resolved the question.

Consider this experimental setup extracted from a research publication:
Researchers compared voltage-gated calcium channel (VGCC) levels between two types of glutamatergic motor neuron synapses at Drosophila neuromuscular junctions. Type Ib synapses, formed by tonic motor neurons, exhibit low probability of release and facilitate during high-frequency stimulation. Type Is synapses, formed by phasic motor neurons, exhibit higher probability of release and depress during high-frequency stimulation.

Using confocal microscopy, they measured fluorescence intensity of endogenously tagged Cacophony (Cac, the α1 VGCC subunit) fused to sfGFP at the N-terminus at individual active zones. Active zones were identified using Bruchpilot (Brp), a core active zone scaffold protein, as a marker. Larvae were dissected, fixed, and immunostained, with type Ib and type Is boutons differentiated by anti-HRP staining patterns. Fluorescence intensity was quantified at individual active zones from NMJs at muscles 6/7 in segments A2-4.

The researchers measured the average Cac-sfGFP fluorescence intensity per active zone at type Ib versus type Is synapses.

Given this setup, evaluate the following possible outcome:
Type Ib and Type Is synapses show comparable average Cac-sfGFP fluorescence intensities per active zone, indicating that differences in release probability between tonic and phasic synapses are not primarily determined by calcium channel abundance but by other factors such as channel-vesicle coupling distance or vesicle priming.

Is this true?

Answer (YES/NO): YES